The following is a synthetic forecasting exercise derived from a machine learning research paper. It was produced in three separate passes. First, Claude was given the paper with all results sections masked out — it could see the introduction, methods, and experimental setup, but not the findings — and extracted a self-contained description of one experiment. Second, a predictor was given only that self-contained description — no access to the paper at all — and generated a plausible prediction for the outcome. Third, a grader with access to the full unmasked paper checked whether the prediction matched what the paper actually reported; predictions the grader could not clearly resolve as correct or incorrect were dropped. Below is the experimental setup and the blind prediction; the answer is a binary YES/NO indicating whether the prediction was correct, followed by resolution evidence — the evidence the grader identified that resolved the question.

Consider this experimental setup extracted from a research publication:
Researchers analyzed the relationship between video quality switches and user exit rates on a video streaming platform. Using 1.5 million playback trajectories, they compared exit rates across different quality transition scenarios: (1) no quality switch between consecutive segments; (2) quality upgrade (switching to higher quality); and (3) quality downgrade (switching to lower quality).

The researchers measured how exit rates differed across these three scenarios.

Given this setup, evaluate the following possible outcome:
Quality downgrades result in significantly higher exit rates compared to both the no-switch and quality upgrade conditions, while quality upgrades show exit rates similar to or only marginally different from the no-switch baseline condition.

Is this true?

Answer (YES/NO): NO